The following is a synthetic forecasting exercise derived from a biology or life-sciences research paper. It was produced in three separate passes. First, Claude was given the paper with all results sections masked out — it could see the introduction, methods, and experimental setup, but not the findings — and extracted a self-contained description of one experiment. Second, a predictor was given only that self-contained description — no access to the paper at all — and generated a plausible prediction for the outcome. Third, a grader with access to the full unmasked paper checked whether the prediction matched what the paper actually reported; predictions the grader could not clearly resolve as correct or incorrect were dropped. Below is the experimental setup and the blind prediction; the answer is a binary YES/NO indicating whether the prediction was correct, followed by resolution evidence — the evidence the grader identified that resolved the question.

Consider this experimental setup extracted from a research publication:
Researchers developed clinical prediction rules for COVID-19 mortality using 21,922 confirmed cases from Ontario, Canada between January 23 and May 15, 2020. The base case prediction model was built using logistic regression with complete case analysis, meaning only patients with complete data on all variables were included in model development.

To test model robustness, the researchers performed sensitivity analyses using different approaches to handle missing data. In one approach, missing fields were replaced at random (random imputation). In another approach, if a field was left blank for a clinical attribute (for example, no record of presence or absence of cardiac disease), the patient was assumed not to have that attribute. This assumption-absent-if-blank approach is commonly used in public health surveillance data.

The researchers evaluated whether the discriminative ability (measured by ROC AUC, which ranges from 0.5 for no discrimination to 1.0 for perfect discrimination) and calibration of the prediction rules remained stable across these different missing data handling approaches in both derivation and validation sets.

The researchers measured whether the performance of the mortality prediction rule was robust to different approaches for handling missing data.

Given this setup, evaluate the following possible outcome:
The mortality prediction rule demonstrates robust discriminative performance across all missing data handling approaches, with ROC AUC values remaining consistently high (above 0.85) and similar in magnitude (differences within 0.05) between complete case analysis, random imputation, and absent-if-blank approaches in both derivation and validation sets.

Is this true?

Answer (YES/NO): NO